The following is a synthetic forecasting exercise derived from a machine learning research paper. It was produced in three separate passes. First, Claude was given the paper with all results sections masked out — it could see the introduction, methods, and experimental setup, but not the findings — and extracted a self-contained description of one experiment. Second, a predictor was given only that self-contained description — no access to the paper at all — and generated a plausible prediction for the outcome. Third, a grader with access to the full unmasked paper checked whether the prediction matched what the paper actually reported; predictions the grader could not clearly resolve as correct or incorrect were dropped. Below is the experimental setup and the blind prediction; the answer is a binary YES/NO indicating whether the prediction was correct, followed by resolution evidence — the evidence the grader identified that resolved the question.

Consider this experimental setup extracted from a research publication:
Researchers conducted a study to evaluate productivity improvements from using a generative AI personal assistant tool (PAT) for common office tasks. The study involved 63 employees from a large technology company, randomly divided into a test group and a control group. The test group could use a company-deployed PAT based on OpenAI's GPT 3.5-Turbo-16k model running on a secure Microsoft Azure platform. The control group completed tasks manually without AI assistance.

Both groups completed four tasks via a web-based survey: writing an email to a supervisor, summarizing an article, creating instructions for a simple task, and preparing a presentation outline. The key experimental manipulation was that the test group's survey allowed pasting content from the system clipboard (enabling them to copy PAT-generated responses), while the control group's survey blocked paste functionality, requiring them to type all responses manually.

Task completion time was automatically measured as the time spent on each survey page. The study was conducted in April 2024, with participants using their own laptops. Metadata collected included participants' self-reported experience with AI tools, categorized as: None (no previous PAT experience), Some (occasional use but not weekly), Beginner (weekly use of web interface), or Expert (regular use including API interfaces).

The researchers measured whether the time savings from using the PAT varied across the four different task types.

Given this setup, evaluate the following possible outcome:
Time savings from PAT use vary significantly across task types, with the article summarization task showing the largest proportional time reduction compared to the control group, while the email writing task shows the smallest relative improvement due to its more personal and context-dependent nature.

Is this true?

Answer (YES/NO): YES